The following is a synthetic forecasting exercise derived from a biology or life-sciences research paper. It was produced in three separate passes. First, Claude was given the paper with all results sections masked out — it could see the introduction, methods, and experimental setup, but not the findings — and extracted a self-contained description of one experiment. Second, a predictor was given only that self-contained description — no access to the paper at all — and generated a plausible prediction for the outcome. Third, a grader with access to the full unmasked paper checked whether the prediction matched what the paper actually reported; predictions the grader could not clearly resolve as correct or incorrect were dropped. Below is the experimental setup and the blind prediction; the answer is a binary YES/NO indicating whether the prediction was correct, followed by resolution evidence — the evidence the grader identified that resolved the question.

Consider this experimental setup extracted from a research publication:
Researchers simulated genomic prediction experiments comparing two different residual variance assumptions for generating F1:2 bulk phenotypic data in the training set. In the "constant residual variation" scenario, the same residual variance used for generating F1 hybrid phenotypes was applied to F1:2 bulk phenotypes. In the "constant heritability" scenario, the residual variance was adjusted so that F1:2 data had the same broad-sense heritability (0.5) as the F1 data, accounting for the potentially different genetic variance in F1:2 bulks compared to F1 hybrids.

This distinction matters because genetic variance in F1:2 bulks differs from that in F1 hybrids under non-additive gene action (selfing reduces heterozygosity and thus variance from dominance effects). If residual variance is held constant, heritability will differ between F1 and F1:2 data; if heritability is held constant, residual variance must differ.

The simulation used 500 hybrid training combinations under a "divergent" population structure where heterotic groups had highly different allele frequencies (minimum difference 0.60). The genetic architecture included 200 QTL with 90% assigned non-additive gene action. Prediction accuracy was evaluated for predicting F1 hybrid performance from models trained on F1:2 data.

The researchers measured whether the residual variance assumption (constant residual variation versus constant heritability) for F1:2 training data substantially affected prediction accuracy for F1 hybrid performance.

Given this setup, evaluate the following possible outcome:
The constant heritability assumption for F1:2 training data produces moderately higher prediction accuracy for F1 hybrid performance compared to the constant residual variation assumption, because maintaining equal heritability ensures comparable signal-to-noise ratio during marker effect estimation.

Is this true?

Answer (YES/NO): NO